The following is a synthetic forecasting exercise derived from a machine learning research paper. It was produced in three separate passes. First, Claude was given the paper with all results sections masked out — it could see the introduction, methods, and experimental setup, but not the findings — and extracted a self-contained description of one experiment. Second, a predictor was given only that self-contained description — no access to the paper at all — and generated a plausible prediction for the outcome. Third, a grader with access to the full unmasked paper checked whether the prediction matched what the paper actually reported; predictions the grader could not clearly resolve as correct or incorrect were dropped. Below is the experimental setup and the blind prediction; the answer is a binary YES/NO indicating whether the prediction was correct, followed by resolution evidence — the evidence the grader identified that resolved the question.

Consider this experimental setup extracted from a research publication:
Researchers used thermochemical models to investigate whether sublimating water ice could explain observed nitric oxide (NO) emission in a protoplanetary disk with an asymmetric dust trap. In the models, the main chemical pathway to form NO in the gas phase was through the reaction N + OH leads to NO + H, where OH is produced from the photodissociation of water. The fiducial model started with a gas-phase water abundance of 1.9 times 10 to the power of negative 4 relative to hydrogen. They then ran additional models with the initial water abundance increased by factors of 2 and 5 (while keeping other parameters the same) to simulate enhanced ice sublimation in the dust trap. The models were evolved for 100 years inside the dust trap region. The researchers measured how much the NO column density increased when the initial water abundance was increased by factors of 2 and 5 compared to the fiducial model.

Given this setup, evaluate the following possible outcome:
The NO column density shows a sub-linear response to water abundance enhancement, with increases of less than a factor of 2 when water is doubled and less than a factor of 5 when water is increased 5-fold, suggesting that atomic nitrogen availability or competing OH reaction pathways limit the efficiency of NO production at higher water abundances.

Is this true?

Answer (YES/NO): YES